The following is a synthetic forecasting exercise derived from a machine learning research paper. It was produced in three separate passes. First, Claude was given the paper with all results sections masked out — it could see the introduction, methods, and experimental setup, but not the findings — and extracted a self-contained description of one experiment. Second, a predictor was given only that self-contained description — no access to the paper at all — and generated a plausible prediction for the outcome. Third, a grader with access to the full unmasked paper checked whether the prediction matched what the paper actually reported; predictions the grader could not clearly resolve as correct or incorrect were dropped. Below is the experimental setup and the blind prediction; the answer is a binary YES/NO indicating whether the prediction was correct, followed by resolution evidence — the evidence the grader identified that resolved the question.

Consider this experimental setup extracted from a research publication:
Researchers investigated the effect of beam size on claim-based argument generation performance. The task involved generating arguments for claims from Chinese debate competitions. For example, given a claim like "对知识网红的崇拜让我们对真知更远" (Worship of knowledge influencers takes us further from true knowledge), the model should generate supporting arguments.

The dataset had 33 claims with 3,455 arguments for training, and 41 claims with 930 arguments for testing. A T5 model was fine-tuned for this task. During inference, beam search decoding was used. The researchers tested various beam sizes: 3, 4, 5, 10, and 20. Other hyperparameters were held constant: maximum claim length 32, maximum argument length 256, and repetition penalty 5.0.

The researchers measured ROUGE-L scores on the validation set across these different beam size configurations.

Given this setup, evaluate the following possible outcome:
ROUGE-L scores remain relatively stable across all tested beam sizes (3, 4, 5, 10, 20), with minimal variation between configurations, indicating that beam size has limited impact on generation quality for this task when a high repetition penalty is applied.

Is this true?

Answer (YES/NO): NO